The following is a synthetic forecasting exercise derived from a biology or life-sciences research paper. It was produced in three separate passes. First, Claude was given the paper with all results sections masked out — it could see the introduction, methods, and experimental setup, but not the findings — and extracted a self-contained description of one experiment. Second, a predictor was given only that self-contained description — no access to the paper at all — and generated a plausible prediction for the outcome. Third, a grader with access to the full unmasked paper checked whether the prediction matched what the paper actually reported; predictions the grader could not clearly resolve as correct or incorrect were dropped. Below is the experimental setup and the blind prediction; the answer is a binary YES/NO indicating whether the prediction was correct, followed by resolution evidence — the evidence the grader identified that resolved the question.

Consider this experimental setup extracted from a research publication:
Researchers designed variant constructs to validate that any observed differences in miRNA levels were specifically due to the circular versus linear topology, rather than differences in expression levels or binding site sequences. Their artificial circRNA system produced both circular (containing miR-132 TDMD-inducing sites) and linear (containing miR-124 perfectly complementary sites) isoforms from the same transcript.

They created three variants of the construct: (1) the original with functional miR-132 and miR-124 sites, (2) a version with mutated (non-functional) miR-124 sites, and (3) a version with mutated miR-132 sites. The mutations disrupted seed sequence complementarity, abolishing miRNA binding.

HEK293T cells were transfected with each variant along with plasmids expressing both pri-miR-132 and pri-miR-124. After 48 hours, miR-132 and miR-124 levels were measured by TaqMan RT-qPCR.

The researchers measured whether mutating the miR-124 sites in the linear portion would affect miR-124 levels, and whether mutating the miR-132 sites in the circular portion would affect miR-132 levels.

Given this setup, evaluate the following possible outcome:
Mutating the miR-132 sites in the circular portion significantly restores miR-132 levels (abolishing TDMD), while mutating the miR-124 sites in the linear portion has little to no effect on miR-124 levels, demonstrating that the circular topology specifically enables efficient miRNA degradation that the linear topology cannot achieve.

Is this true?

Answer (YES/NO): NO